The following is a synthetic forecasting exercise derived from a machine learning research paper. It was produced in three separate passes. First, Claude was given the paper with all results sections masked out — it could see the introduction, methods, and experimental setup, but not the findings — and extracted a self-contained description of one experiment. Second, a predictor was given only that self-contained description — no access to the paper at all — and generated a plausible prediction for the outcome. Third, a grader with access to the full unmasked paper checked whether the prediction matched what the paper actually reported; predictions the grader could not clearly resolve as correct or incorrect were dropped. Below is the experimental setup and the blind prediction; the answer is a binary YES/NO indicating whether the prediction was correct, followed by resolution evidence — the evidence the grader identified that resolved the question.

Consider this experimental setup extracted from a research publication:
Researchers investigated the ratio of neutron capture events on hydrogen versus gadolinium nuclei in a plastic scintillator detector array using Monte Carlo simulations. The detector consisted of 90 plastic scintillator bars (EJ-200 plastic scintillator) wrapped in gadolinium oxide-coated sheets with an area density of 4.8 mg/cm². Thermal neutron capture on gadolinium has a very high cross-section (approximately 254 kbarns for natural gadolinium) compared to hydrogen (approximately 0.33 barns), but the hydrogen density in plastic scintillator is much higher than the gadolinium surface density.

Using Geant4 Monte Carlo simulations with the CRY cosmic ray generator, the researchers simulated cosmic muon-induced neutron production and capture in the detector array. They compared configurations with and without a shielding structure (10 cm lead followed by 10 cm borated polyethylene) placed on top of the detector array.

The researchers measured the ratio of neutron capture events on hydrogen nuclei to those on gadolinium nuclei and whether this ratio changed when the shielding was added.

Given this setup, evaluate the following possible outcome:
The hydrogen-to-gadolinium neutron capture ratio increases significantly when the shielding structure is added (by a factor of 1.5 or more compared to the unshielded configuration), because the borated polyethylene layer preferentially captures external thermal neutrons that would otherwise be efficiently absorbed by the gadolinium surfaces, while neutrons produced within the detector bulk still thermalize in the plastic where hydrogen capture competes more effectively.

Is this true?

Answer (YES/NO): NO